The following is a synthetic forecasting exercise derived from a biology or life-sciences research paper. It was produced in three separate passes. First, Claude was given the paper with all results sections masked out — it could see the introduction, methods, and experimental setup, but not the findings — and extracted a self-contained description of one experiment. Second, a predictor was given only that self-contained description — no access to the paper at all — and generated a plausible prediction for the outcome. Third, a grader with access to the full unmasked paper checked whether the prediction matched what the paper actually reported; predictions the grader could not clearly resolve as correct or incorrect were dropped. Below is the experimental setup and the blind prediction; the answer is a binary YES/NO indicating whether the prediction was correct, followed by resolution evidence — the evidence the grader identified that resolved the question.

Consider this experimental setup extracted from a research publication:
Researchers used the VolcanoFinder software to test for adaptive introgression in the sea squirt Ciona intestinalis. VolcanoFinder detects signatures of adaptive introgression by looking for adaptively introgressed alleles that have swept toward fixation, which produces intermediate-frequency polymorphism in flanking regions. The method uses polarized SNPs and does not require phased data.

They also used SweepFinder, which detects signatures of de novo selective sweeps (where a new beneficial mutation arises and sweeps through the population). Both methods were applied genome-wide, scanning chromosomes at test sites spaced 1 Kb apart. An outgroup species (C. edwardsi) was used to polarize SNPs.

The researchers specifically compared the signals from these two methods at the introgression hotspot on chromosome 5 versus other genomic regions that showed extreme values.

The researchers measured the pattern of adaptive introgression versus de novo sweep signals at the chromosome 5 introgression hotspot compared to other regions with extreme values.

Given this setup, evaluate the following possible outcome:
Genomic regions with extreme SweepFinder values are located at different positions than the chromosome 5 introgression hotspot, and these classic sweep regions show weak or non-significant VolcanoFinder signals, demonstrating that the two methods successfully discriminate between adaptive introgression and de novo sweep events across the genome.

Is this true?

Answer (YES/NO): NO